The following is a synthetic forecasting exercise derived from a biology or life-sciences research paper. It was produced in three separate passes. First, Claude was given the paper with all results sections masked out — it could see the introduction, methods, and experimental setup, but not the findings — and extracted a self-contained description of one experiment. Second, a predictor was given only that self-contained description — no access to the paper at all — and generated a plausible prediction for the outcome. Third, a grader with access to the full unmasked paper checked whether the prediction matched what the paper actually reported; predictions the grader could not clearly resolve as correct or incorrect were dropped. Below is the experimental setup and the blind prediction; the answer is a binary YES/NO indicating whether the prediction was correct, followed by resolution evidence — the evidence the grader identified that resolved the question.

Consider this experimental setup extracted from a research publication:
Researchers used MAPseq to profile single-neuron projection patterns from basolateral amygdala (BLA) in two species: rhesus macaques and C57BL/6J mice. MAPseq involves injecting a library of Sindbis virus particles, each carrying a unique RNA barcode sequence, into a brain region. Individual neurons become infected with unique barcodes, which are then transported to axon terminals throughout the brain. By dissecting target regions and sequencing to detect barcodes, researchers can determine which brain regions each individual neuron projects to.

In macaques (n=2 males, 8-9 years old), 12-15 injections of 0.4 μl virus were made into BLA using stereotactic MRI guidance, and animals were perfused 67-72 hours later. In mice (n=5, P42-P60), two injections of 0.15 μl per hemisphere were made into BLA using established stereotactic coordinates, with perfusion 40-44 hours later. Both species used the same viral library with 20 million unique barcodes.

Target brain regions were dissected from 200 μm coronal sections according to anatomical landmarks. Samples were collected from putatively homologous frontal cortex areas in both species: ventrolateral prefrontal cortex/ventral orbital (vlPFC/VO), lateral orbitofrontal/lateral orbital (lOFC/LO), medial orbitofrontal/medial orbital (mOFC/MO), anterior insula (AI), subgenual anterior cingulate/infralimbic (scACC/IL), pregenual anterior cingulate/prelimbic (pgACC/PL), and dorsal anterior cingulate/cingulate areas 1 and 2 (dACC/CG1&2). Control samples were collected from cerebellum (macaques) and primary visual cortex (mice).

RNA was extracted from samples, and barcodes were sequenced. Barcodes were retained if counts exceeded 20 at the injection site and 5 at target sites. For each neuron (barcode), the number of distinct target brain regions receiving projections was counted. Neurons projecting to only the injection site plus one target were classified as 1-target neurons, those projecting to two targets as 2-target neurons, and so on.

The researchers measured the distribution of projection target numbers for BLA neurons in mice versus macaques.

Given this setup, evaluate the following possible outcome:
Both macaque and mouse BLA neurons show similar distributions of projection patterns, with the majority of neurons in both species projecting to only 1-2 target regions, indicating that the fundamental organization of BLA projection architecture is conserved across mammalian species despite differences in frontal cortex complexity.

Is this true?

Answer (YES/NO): NO